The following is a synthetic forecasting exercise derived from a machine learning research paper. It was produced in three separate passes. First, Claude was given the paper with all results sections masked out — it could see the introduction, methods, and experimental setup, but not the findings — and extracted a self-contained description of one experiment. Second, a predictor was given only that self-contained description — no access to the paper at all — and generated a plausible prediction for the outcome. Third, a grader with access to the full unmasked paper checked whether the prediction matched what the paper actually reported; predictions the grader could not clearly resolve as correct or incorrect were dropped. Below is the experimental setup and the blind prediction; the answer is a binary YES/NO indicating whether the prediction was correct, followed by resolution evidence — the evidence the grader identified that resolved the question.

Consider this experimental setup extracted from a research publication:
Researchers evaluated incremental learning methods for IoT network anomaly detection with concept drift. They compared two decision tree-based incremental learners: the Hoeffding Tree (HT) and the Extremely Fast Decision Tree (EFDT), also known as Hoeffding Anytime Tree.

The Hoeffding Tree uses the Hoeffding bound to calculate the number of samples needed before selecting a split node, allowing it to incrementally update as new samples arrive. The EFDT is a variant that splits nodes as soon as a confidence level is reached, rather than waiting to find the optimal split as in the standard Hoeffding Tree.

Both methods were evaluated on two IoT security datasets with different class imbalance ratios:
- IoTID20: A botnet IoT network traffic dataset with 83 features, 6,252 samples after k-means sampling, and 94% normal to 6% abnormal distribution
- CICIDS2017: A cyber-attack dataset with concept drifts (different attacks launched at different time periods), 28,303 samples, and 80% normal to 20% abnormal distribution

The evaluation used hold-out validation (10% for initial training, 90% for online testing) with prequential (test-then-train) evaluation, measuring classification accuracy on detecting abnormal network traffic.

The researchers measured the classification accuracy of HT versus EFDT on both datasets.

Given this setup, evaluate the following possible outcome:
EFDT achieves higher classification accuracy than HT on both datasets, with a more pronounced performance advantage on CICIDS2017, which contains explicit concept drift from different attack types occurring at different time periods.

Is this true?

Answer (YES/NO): YES